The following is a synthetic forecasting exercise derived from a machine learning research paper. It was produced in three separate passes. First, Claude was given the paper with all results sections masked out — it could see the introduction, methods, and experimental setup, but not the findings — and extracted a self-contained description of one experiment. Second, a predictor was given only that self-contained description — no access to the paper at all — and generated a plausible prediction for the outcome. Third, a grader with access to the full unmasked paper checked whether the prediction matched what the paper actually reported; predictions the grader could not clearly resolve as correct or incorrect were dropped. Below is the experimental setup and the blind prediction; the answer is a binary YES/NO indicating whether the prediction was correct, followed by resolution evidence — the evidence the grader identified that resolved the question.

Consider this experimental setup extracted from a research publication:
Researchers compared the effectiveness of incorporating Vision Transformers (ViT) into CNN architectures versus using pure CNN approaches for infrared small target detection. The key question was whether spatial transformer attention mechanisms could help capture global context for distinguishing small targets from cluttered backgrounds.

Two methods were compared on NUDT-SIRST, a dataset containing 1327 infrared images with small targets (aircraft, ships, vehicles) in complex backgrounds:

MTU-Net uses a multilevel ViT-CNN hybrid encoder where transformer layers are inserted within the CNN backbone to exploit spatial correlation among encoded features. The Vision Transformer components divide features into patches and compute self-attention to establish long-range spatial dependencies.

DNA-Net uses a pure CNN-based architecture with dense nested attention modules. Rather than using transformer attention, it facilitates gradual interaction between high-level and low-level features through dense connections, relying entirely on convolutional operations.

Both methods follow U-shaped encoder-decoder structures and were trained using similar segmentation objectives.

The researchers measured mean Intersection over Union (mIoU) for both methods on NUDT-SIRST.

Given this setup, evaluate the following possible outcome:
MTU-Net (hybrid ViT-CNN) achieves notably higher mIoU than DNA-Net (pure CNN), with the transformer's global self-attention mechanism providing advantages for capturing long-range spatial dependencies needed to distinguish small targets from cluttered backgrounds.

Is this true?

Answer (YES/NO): NO